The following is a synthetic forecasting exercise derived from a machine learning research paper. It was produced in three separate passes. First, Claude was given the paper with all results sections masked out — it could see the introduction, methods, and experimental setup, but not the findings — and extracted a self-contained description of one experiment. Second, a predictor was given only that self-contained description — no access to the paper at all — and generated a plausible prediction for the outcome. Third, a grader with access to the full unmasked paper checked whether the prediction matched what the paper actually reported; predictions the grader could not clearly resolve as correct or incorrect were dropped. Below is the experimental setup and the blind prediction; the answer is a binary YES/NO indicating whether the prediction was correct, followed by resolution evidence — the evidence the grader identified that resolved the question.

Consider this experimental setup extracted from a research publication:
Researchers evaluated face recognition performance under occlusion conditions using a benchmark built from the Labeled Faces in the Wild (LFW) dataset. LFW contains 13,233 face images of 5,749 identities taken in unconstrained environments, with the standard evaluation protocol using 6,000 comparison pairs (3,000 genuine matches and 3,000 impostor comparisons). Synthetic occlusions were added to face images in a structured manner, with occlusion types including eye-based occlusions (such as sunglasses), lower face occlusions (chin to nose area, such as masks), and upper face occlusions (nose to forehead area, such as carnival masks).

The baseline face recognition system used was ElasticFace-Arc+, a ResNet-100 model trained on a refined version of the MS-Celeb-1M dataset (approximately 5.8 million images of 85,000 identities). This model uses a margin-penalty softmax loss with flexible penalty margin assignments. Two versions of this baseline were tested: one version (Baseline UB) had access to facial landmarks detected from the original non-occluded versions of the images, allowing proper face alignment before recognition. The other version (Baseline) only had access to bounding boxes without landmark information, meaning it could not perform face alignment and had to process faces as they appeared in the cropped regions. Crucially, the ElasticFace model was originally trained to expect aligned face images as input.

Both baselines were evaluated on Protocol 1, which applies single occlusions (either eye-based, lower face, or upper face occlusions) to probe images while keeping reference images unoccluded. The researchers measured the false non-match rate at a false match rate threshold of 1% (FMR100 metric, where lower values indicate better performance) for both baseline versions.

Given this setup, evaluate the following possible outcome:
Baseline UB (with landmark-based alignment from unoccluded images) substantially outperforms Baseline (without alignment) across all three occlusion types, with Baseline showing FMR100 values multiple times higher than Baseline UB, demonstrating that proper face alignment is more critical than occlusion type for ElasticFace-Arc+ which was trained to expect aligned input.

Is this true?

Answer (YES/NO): NO